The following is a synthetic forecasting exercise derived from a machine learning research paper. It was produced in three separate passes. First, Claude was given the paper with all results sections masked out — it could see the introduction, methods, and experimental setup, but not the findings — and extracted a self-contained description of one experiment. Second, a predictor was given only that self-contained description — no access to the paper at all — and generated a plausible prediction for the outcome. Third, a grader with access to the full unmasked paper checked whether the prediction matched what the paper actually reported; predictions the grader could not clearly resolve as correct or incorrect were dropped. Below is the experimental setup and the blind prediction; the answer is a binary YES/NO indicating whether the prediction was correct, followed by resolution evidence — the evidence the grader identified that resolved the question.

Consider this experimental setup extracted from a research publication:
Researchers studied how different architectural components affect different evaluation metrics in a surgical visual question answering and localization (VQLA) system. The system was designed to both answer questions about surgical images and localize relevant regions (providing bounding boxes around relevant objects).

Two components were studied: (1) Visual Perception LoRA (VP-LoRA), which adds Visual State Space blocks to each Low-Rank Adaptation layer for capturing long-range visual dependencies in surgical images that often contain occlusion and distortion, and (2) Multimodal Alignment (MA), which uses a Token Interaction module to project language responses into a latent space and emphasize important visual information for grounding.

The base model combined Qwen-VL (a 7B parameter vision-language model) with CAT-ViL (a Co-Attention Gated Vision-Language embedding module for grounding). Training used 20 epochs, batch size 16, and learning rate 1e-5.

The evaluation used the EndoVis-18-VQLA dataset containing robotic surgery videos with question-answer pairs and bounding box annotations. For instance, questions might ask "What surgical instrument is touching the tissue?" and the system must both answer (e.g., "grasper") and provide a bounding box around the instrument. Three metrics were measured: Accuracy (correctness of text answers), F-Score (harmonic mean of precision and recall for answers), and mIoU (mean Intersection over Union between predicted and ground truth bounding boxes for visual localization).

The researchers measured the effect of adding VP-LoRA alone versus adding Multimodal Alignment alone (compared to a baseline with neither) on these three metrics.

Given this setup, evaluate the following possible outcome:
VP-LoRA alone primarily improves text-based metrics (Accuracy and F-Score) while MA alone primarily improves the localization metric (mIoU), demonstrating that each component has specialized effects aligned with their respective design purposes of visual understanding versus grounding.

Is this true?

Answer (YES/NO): YES